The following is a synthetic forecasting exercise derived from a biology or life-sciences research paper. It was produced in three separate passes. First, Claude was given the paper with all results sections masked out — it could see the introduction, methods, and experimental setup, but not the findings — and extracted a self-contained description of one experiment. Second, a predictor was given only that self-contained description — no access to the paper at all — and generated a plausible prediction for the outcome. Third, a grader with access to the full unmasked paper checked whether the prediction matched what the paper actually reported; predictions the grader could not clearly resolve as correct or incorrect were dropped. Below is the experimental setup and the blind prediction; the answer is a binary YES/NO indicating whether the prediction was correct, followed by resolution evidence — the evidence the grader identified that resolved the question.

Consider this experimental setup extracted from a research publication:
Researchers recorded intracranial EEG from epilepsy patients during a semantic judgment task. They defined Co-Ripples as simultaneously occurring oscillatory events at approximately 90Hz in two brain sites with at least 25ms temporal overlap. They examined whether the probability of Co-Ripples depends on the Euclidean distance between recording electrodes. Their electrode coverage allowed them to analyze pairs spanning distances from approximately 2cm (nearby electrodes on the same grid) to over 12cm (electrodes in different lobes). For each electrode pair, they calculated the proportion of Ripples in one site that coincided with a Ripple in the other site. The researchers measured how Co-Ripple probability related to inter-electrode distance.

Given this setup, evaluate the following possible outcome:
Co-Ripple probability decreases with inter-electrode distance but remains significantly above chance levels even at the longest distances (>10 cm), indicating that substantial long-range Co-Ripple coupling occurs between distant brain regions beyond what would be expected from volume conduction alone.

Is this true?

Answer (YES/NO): YES